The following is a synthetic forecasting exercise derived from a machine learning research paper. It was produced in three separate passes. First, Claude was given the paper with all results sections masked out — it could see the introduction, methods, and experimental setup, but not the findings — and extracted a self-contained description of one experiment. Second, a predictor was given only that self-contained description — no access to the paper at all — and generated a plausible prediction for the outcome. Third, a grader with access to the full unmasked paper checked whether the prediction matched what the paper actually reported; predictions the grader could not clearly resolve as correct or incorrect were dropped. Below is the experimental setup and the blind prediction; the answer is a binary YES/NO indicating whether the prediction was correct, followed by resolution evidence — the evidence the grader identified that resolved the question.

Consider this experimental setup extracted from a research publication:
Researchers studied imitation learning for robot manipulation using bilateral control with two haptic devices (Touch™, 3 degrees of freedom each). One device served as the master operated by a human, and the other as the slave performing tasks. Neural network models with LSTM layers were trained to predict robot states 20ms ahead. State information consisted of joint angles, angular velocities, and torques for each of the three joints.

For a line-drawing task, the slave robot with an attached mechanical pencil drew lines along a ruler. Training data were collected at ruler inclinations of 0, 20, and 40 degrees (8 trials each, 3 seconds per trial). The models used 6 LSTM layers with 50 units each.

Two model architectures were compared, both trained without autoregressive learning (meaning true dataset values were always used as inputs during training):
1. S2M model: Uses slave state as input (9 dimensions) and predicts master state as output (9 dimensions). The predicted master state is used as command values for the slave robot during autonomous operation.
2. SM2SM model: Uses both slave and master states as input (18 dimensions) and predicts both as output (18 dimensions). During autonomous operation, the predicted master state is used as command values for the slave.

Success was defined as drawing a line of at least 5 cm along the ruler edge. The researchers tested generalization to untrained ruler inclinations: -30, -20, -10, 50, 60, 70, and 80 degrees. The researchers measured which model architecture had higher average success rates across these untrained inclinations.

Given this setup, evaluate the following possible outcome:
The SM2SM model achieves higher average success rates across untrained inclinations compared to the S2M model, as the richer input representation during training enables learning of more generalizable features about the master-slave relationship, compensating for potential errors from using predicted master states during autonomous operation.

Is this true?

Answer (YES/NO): YES